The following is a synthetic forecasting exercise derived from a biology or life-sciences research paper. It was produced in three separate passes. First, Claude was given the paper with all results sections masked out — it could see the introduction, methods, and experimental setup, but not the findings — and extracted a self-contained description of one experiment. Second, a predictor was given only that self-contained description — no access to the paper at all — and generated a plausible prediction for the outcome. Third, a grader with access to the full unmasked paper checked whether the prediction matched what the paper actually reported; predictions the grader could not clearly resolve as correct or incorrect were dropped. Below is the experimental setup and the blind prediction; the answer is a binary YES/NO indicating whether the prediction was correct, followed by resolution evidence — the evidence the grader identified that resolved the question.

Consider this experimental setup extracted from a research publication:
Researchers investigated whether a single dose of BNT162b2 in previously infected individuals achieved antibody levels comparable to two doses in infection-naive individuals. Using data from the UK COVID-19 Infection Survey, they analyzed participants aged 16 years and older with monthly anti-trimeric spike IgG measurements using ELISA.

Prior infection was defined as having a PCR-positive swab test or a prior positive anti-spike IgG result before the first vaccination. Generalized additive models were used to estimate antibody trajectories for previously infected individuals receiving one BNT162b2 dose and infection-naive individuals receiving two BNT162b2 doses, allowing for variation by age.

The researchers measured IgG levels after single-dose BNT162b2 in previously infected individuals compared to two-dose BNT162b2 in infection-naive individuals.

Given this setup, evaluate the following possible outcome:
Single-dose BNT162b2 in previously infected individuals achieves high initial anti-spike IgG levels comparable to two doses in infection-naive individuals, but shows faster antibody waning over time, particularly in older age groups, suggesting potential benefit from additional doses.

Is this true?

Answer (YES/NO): NO